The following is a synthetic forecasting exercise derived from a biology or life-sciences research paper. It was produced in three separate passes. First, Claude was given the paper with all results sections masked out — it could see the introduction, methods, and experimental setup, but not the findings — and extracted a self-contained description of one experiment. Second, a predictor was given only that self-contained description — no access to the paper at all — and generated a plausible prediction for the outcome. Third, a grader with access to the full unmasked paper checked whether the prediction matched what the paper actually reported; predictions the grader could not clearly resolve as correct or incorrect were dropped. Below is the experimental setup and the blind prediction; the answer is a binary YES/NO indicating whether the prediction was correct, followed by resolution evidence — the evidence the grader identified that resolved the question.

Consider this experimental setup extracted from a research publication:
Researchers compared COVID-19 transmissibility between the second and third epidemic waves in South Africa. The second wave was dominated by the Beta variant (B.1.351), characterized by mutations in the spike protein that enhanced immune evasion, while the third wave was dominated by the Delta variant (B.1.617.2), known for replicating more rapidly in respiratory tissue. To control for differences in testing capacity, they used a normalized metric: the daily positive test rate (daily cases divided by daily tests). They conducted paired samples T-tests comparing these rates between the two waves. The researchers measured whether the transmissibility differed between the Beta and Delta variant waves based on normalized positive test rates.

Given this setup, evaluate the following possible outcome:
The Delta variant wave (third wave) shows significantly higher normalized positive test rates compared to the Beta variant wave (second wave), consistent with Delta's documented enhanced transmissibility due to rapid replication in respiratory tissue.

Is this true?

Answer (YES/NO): YES